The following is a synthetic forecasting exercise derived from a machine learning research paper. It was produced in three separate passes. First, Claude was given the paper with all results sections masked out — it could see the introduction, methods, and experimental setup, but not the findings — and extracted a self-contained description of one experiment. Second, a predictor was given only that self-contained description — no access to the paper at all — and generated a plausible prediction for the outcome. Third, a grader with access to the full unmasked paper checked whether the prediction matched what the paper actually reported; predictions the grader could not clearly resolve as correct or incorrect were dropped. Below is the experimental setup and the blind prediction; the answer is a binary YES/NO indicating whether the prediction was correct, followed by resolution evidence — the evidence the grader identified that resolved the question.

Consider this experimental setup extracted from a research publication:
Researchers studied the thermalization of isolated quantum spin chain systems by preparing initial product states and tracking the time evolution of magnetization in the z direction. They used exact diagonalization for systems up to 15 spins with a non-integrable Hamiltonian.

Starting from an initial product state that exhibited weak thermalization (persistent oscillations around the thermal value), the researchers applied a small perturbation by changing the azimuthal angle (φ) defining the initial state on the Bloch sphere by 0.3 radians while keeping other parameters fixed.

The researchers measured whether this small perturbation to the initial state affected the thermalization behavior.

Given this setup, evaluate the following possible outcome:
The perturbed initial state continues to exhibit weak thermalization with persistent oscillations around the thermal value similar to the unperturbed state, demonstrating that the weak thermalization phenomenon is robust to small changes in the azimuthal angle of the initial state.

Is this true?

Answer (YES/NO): NO